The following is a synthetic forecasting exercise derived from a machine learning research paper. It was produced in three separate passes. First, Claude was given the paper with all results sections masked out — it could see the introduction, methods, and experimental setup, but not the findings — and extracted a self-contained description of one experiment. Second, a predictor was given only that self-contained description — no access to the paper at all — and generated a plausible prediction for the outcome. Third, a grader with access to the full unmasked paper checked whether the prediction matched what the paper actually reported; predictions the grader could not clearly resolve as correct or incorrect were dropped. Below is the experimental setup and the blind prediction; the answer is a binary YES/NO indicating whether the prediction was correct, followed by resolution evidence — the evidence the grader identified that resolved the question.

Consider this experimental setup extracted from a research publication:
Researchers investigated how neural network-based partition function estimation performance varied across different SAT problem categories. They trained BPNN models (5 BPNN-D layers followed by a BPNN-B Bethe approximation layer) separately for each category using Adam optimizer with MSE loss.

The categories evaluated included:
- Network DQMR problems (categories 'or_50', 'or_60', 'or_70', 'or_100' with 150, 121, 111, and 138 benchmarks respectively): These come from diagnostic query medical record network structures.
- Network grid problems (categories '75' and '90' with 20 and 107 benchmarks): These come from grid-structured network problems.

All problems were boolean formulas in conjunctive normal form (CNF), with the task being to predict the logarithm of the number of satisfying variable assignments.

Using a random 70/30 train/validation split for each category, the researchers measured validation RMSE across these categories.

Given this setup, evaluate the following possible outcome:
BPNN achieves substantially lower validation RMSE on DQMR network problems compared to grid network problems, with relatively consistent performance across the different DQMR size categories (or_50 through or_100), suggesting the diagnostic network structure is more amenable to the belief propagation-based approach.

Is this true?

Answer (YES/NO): NO